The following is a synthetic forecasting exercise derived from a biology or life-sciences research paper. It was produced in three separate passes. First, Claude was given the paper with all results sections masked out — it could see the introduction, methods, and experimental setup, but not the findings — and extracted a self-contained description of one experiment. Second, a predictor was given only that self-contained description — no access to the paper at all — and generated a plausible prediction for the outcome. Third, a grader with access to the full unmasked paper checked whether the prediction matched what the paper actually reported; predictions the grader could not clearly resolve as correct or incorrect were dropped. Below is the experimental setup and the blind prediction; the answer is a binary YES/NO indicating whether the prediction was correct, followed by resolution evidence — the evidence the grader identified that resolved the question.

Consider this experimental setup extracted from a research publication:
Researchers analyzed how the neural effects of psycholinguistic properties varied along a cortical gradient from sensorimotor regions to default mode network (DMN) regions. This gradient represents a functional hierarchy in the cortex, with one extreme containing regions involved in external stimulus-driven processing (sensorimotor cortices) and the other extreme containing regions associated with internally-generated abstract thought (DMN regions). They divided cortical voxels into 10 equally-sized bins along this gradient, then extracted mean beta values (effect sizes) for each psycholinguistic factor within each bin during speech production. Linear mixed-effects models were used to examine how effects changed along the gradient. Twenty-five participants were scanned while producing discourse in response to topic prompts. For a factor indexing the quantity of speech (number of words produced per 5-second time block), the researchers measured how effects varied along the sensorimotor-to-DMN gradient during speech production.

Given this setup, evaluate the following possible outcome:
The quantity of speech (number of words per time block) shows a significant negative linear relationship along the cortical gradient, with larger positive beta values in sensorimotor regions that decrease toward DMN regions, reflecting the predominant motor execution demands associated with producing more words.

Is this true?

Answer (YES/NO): NO